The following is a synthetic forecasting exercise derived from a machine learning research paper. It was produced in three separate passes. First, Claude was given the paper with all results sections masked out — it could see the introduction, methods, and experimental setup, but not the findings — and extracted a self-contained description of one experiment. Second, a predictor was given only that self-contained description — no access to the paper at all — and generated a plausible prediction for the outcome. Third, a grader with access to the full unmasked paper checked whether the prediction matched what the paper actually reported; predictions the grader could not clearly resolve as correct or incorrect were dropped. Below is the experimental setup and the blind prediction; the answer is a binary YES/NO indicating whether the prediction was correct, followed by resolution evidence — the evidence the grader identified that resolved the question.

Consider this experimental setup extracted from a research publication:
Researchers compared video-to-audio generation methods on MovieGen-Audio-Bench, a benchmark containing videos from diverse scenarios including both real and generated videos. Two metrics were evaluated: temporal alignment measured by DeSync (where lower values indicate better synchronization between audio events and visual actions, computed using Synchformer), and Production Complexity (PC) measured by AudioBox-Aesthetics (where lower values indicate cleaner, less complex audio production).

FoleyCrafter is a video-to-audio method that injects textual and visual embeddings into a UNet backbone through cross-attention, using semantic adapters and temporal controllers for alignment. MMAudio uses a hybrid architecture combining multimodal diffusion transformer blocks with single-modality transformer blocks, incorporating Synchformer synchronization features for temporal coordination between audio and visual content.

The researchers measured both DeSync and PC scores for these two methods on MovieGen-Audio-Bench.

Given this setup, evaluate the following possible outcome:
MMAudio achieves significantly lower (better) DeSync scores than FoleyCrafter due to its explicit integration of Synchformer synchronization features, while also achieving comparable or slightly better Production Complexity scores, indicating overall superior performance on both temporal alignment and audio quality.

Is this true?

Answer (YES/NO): NO